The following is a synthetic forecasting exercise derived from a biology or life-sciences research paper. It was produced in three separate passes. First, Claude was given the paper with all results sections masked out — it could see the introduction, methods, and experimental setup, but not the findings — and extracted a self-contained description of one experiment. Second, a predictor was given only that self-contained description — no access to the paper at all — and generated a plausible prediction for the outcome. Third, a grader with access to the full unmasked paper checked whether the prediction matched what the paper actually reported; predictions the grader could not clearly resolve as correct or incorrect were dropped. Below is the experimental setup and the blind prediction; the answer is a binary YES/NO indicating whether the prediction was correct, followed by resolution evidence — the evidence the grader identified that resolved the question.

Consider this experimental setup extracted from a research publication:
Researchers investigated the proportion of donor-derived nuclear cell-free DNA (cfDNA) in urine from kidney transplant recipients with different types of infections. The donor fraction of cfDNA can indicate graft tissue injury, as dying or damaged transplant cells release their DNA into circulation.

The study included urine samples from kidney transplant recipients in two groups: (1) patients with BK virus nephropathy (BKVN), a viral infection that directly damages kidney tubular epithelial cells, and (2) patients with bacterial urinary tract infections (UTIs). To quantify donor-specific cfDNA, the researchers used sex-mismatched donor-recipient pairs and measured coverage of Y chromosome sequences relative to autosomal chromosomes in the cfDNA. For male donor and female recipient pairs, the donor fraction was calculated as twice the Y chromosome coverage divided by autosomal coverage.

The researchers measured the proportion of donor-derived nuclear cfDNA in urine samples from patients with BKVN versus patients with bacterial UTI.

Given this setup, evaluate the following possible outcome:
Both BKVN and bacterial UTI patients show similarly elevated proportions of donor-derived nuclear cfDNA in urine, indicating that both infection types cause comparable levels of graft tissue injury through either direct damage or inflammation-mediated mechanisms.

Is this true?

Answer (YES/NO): NO